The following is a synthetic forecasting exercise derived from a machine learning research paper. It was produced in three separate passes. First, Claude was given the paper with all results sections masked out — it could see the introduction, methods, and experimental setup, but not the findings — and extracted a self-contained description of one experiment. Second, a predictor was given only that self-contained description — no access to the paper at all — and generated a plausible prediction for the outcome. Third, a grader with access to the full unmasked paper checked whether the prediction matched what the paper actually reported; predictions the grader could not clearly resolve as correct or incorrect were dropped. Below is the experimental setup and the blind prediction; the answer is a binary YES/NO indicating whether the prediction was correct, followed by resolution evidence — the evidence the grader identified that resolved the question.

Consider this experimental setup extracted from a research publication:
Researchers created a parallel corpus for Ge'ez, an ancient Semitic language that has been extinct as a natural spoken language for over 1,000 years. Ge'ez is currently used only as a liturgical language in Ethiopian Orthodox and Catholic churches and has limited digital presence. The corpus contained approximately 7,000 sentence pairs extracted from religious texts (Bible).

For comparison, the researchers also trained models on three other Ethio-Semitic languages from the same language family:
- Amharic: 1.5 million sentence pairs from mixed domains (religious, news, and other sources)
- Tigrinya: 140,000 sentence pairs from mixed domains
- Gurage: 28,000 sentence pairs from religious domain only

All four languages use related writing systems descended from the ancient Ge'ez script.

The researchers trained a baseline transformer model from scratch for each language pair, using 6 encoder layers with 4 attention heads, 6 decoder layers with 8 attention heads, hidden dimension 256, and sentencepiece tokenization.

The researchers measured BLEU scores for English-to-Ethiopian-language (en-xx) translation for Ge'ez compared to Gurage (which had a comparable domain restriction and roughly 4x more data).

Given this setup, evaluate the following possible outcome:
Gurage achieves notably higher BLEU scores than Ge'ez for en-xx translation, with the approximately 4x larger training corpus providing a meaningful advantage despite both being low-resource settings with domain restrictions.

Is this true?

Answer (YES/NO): NO